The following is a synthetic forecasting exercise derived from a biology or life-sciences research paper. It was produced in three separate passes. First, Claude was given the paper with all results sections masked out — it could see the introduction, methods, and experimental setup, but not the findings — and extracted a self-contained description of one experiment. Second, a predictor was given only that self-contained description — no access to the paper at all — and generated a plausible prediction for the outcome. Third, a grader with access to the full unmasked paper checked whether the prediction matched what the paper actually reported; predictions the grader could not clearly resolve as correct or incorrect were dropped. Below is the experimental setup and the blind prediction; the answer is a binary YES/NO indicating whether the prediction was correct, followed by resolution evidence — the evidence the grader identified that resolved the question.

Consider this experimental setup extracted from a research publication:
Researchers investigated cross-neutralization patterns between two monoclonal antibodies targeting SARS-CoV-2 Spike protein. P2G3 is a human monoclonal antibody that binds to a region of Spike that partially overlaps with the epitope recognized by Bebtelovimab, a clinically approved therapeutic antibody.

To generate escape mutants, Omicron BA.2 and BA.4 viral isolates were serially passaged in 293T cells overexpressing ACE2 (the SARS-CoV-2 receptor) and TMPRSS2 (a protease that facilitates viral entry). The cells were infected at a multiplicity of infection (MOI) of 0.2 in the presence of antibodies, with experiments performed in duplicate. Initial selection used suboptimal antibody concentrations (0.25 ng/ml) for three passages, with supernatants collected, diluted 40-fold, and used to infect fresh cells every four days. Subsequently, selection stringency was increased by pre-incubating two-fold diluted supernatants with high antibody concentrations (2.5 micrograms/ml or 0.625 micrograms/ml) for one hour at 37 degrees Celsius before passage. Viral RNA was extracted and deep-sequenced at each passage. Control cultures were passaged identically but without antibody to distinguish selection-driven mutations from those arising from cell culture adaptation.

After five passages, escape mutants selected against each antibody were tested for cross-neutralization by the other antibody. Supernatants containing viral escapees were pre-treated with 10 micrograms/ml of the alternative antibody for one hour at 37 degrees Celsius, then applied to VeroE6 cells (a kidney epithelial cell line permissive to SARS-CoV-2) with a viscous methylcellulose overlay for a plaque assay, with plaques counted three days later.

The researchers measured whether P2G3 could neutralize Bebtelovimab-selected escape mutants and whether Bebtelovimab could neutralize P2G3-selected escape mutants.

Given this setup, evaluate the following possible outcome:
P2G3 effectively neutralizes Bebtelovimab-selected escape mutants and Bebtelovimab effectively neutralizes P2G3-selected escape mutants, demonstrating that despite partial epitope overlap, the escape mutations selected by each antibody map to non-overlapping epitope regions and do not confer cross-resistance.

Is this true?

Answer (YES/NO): NO